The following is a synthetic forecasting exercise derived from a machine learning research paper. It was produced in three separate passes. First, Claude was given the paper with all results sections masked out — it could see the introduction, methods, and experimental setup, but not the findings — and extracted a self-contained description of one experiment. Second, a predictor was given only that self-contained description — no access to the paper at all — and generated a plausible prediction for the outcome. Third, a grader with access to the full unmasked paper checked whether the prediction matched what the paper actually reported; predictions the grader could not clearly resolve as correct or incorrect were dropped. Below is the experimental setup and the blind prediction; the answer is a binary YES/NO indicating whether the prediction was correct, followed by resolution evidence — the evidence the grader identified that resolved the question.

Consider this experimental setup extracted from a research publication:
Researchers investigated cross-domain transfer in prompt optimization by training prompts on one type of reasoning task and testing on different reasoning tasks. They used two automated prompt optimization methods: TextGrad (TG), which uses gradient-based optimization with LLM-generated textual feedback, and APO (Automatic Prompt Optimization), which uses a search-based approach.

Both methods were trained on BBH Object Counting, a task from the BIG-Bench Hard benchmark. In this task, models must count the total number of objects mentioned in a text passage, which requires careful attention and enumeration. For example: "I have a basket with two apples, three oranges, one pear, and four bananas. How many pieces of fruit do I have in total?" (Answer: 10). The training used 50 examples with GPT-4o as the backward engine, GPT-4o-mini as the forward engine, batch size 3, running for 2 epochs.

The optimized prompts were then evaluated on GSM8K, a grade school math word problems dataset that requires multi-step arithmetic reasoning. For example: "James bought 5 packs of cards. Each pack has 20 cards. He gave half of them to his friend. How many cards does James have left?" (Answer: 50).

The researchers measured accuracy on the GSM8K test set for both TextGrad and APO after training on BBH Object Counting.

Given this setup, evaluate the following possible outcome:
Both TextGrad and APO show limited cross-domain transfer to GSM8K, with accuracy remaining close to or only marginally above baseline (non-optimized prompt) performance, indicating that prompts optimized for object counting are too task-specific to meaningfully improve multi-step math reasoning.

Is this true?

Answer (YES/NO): NO